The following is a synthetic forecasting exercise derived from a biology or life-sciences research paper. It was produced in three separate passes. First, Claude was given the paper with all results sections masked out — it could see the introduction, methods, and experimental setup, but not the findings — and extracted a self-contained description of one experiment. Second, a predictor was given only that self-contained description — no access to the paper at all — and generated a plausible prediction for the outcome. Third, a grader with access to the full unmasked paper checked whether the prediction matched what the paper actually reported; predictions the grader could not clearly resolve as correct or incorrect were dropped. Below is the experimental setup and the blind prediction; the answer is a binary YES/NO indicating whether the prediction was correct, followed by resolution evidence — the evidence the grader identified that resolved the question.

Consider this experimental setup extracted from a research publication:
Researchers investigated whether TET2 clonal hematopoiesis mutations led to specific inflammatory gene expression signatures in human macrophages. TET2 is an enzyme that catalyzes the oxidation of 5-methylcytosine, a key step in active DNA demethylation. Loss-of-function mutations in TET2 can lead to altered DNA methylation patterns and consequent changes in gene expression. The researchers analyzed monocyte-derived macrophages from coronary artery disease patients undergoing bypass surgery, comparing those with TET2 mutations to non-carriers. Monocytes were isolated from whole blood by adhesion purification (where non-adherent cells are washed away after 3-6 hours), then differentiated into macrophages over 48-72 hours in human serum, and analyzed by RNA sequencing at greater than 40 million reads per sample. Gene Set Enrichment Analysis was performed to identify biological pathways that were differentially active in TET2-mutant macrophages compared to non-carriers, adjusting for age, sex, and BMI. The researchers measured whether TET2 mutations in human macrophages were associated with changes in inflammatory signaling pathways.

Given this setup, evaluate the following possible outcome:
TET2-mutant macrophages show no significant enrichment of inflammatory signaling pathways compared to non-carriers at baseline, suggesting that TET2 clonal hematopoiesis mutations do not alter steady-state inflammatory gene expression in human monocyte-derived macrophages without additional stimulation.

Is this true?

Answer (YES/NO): NO